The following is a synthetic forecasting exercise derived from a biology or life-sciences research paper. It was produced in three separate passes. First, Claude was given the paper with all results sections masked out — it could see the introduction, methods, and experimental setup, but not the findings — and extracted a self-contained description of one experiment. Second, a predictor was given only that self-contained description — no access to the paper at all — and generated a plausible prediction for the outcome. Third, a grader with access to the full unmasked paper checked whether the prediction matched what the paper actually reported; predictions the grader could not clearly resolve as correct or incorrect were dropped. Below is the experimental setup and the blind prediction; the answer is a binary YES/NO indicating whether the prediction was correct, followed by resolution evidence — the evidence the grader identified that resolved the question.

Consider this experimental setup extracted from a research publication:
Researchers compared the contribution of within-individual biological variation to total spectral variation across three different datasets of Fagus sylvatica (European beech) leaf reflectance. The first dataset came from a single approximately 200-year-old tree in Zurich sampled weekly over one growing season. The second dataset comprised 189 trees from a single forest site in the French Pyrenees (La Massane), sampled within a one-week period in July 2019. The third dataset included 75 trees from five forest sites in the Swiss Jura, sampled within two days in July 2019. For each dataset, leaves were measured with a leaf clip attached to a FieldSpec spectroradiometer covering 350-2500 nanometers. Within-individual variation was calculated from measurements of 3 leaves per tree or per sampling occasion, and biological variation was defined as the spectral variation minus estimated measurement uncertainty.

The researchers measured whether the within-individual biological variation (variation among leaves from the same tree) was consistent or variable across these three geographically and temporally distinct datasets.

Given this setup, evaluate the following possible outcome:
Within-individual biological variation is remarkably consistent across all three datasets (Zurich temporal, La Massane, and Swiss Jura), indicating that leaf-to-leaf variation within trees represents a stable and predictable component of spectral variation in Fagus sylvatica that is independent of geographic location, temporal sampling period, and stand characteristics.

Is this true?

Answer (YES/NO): YES